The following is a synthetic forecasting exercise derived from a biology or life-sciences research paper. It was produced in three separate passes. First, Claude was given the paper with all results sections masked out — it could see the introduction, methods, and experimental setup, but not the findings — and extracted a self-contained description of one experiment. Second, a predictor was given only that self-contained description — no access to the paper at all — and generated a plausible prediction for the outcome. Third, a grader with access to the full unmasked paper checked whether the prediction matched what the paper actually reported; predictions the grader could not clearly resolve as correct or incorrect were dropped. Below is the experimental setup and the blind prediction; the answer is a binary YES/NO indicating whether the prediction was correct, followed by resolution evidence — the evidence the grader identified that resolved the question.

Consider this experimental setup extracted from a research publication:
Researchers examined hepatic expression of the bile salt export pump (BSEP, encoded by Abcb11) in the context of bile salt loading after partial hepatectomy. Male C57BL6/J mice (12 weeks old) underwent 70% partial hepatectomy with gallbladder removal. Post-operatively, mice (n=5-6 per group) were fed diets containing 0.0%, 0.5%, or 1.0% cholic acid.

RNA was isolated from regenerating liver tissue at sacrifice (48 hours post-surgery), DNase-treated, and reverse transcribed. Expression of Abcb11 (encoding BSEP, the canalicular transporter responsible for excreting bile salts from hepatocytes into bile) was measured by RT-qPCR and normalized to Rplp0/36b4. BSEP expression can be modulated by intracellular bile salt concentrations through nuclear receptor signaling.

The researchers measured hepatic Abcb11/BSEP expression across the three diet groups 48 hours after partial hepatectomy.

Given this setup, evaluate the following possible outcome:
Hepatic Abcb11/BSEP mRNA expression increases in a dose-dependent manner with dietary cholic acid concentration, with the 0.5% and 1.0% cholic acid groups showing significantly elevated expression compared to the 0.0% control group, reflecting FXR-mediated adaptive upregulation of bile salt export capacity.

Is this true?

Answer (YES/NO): NO